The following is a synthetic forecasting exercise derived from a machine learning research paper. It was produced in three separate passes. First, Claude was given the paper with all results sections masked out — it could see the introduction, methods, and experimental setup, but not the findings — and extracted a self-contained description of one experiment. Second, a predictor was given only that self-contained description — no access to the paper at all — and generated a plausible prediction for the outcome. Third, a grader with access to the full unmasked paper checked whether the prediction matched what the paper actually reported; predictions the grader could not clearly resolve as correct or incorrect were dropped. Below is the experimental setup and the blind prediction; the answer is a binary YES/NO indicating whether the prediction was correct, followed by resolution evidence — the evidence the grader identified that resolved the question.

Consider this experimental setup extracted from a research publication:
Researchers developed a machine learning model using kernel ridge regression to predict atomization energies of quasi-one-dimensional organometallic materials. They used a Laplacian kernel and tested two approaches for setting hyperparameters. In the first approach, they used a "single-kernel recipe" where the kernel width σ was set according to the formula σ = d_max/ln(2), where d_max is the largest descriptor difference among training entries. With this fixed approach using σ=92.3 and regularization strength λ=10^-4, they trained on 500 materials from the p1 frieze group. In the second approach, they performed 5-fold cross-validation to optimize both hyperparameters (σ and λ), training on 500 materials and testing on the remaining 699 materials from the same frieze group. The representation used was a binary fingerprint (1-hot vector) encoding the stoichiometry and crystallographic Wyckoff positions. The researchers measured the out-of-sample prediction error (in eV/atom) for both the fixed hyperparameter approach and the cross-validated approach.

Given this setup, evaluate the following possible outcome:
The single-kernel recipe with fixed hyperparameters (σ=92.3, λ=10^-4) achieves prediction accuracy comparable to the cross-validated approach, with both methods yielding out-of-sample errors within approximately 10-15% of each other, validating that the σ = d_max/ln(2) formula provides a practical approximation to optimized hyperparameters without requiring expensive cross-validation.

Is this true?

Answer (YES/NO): YES